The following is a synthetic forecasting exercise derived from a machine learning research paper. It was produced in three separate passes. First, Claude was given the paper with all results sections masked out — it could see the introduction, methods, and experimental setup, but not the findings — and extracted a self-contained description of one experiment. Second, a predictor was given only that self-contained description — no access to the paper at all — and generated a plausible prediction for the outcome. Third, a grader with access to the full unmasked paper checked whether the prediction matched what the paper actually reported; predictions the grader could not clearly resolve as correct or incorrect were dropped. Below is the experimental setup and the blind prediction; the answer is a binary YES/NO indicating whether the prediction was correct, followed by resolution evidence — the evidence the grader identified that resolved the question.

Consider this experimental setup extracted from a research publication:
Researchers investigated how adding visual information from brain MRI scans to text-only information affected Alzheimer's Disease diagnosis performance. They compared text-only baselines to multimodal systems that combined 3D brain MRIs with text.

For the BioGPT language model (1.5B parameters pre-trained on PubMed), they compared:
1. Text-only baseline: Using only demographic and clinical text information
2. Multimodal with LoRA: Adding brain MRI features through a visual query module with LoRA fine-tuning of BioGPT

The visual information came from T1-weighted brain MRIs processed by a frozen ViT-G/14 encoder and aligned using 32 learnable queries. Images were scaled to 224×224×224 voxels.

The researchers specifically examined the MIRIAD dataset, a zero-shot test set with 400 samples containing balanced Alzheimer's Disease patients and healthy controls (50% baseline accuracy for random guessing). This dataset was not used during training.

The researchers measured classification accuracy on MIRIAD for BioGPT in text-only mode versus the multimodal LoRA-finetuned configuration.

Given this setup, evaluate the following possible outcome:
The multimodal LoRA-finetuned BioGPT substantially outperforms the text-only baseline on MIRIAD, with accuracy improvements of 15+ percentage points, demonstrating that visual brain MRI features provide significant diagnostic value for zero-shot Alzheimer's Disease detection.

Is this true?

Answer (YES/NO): NO